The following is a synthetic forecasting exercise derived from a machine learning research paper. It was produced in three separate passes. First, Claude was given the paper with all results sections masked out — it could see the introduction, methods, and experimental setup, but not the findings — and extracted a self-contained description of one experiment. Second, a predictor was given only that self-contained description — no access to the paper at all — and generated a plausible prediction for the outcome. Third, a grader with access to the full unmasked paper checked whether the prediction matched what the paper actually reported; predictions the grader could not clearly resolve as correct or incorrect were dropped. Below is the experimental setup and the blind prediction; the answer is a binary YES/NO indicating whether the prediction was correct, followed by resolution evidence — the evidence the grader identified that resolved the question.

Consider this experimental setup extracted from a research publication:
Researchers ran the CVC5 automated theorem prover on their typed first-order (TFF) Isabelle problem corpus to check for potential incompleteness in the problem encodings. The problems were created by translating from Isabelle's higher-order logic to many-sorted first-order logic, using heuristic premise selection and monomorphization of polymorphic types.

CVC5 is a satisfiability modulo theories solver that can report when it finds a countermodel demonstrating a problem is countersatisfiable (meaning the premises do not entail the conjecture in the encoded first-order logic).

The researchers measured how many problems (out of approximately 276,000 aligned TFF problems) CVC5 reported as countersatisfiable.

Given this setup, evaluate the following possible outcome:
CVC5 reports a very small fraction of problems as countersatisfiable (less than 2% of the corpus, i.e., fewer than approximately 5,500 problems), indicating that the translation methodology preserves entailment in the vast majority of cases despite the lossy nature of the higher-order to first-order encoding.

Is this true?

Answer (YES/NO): YES